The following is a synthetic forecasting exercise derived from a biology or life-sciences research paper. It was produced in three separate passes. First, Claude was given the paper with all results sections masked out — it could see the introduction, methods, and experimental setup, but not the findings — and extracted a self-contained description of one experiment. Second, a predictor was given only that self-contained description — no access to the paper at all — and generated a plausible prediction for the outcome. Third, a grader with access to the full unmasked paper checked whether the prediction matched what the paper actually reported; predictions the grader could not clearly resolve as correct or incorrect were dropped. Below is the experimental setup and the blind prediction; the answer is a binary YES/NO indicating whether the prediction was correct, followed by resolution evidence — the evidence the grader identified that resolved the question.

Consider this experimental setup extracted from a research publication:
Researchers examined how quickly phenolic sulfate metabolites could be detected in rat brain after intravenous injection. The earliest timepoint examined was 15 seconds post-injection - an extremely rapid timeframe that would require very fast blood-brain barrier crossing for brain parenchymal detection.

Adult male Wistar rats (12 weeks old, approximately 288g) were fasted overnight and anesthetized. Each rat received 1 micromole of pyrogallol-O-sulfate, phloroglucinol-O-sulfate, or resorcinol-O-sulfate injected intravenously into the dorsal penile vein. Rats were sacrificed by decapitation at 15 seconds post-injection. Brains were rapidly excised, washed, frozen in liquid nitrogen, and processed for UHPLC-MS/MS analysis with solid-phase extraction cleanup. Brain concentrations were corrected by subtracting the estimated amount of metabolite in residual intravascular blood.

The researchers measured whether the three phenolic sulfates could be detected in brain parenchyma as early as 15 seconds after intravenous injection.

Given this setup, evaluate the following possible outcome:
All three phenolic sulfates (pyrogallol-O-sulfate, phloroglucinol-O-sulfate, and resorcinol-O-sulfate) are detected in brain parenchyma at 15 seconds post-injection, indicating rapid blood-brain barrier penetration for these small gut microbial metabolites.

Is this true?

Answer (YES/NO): YES